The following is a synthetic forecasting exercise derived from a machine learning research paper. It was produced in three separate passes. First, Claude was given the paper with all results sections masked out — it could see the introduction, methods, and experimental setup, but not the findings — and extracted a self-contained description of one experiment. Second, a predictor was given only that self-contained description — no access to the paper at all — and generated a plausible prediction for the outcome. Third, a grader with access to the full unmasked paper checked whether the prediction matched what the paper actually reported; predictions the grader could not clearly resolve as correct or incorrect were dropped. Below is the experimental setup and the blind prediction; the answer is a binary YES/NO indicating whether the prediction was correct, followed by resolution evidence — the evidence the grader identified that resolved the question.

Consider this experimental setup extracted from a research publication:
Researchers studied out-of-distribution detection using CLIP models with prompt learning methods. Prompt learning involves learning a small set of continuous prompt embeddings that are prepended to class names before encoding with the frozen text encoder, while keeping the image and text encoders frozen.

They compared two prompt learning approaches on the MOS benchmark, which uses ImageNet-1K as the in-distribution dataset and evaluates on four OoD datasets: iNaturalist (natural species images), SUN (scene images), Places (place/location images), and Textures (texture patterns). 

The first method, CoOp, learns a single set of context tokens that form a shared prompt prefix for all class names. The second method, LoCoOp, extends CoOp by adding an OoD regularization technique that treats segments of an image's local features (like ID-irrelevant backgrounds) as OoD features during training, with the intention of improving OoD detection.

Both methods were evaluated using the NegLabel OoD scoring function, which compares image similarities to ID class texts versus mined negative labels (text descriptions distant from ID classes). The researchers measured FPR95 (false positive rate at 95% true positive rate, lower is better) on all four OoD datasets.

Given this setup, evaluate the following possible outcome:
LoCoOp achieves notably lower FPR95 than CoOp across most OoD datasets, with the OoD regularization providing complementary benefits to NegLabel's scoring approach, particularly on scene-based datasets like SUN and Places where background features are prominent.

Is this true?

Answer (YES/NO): NO